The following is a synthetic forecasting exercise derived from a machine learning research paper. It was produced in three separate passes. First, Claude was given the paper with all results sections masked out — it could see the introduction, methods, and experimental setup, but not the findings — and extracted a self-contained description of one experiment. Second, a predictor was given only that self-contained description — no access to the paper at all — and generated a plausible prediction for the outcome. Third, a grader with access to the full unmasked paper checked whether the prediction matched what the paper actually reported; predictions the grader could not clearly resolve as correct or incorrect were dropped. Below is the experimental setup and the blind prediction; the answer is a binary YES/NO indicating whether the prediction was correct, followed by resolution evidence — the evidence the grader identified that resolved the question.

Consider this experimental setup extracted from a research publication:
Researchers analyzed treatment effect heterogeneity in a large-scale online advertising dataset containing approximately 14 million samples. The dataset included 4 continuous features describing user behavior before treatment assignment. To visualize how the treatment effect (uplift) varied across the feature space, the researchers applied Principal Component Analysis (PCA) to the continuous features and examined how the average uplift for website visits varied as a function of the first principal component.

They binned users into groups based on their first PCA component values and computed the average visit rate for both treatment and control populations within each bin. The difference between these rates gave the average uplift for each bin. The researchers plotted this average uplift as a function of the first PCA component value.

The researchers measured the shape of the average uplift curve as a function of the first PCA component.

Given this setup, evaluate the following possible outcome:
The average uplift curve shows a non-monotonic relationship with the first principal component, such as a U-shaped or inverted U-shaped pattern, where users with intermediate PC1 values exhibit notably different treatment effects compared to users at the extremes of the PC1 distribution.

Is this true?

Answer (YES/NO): NO